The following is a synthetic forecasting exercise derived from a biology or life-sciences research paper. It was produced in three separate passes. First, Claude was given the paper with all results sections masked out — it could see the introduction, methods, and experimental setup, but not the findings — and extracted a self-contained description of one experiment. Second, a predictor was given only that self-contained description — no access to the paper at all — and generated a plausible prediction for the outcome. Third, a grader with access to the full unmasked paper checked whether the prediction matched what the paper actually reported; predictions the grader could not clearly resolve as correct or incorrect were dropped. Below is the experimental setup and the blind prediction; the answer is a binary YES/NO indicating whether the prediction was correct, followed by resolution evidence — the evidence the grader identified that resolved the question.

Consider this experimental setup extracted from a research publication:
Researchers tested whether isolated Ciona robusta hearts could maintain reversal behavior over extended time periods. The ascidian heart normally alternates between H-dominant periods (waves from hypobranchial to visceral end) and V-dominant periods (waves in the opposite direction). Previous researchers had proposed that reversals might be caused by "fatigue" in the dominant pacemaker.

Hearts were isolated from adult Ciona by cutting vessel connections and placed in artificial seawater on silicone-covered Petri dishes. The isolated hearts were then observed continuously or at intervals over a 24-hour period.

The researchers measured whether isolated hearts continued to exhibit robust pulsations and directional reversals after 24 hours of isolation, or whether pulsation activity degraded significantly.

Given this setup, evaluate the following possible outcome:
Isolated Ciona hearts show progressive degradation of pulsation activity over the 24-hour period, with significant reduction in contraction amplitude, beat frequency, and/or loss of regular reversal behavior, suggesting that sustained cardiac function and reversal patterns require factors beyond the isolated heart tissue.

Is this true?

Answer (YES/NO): NO